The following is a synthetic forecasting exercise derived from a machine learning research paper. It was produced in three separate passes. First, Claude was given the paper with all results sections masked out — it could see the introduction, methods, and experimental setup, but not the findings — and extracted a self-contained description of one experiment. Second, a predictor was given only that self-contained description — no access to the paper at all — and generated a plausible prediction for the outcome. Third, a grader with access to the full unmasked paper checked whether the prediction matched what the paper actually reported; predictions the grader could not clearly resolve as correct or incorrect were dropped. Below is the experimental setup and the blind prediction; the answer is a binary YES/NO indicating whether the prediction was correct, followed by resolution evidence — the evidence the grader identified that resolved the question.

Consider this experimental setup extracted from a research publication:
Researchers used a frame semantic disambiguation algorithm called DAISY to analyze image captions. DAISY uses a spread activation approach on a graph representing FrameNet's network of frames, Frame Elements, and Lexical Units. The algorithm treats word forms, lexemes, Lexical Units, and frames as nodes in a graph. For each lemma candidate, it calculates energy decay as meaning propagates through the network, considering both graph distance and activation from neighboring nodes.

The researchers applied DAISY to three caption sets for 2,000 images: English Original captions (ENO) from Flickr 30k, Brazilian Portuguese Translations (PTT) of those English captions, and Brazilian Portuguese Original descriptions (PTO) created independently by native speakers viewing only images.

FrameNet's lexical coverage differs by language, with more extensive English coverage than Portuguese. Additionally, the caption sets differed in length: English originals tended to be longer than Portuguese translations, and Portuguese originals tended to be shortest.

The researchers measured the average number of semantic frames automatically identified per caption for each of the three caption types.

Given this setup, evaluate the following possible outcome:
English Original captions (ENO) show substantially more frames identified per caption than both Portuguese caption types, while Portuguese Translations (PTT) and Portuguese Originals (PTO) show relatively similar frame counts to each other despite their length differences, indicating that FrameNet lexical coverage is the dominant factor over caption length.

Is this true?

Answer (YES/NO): NO